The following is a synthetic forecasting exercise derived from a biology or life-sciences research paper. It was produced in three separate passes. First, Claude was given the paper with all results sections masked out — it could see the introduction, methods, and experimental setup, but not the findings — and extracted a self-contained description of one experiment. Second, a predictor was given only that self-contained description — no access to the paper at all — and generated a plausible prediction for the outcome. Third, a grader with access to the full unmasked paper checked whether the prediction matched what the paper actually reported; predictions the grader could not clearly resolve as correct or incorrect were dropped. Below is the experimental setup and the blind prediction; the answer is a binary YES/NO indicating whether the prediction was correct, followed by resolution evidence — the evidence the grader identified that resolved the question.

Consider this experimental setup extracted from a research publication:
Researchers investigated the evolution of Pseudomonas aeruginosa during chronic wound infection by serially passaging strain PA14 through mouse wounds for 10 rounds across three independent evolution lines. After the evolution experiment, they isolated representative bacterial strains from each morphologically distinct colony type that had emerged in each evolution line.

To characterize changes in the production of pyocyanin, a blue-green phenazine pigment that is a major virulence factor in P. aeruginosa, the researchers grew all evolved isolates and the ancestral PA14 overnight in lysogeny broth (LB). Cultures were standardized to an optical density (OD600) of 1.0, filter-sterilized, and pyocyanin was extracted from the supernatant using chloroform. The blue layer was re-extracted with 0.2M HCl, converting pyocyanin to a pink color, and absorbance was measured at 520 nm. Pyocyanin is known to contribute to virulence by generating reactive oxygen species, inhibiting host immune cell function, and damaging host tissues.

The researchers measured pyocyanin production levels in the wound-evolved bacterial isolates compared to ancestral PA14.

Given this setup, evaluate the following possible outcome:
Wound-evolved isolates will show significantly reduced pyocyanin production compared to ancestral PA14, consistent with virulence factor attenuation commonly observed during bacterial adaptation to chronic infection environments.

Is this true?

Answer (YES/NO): NO